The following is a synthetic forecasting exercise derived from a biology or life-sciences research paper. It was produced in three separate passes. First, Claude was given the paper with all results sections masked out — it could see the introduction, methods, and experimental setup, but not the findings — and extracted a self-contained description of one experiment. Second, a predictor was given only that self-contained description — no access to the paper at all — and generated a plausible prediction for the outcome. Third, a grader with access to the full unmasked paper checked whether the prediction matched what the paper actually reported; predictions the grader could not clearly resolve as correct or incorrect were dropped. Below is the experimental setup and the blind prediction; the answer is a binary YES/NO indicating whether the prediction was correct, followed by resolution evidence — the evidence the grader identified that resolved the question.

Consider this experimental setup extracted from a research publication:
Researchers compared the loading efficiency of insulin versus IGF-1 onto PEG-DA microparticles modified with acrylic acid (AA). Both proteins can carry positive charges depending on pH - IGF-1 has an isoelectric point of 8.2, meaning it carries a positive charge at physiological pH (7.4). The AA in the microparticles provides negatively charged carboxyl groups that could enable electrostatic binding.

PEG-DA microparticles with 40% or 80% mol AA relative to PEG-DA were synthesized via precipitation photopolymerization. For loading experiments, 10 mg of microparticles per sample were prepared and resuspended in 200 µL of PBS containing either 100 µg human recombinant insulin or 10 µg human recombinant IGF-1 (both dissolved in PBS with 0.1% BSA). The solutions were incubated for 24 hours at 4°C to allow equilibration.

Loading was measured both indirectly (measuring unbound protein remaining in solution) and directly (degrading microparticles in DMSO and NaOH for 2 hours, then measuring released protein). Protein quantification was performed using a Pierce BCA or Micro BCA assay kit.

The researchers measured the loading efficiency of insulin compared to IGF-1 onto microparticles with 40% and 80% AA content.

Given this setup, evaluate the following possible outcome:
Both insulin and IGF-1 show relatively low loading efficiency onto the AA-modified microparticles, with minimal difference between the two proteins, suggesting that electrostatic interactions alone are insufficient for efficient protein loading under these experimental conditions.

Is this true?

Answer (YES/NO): NO